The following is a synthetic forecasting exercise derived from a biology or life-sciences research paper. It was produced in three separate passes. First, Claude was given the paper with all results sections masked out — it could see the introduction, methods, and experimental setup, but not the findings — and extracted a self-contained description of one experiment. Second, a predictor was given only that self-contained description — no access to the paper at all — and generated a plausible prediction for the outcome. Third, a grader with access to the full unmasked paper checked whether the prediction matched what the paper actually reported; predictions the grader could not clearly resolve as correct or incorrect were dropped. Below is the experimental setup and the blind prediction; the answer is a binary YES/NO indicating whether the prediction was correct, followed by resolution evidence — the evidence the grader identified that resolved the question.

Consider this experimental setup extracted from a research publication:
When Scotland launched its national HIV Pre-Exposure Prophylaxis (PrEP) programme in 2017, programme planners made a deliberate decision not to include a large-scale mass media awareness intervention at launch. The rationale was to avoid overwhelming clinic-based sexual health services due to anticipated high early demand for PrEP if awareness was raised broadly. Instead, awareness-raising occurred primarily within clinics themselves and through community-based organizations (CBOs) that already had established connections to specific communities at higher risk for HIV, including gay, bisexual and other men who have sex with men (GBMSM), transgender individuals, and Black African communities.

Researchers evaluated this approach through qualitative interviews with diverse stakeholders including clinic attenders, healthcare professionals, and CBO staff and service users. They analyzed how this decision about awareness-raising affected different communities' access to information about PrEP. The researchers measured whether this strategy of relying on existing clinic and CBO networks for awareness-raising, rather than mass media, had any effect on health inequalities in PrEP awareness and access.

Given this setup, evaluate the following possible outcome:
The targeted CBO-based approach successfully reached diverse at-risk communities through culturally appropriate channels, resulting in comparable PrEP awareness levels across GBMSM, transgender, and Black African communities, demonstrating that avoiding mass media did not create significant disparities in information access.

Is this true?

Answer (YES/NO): NO